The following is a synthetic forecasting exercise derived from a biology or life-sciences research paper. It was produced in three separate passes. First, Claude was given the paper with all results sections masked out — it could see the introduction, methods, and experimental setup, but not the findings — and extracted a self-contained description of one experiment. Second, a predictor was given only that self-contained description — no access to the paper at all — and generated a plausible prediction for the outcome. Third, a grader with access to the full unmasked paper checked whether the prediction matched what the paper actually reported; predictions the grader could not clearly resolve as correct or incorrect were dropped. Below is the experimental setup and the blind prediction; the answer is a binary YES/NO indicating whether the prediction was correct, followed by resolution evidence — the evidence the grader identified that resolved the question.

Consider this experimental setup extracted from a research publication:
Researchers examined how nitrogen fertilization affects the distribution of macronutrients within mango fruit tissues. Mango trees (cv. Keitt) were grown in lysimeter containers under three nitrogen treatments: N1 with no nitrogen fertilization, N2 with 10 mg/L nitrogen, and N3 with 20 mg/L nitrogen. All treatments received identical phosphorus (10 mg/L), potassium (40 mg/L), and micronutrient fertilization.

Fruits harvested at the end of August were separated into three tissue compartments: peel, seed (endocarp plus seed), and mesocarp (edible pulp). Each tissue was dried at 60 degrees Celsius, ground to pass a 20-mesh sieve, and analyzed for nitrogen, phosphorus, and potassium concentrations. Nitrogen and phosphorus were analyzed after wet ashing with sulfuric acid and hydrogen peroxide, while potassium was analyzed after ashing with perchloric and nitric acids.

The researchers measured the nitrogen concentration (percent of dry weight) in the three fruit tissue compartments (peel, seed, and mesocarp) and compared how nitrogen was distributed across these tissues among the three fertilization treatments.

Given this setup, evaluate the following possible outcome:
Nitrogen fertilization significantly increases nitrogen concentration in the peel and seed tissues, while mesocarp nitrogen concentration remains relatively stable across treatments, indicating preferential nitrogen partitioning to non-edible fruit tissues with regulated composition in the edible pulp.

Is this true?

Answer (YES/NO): NO